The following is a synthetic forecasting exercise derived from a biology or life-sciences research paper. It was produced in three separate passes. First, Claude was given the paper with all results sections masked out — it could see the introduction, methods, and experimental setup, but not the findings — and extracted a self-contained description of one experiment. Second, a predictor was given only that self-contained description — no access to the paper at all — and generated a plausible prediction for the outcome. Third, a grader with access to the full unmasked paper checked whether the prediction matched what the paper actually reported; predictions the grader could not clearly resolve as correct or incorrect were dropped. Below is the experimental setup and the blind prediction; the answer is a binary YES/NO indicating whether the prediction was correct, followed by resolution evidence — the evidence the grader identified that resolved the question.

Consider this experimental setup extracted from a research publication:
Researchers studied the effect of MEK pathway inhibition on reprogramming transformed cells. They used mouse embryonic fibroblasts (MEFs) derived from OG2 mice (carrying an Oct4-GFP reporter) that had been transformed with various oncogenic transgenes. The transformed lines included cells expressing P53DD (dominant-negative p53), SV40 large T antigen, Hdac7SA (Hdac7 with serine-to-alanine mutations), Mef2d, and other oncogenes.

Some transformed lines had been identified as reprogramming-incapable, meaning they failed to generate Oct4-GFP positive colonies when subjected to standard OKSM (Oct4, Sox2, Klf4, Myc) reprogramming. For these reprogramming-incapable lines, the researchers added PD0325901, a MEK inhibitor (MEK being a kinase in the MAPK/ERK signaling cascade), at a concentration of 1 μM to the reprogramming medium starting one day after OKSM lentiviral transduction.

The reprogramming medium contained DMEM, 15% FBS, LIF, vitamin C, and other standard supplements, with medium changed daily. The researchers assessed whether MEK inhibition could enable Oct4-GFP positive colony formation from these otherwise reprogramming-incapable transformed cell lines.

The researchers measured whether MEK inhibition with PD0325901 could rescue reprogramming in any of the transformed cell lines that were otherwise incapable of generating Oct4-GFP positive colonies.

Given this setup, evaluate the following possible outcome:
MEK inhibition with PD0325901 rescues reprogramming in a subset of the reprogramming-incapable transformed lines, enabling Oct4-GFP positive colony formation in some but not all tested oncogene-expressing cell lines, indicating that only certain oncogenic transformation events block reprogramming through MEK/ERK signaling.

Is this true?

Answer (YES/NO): YES